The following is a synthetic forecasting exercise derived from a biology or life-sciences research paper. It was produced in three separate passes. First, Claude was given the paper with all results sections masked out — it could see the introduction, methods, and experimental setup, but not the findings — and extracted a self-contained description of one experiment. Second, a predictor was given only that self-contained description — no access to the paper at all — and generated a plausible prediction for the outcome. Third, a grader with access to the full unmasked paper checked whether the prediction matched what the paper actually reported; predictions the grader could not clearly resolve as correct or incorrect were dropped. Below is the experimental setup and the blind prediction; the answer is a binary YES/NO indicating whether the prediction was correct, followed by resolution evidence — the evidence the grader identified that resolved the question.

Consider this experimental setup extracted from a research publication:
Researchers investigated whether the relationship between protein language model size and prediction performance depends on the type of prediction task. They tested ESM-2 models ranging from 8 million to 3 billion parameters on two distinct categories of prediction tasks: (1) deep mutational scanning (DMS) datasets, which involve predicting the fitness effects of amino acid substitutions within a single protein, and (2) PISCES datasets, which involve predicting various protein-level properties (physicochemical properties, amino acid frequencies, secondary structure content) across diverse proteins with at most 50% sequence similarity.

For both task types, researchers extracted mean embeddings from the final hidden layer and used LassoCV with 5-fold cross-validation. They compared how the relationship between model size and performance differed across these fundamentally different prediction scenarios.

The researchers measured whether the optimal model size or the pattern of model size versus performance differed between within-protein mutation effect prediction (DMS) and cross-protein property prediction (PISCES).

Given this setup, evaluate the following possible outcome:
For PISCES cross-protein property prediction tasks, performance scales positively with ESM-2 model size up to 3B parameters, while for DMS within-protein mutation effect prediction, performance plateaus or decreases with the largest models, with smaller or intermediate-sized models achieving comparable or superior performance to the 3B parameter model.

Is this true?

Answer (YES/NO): NO